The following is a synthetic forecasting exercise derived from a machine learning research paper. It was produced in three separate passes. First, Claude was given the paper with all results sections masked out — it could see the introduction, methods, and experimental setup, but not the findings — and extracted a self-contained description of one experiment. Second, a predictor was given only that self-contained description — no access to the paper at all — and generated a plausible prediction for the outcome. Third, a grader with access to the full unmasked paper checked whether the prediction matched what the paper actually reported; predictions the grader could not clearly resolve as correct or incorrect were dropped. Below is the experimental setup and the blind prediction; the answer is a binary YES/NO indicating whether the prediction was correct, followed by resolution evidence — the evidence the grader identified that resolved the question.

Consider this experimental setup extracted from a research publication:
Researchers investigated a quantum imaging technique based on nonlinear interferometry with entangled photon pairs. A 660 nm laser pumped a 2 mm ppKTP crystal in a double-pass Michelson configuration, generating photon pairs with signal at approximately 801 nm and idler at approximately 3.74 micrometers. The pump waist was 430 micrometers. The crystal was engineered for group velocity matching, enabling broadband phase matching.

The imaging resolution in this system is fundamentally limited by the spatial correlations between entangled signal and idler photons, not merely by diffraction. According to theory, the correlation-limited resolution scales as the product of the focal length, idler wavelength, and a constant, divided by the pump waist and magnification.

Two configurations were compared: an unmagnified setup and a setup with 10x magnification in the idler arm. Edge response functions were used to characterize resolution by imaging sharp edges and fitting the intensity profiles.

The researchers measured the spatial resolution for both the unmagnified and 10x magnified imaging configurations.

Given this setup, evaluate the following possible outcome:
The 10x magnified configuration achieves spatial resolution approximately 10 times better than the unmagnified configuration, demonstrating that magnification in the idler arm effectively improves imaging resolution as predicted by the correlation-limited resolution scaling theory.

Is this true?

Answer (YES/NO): YES